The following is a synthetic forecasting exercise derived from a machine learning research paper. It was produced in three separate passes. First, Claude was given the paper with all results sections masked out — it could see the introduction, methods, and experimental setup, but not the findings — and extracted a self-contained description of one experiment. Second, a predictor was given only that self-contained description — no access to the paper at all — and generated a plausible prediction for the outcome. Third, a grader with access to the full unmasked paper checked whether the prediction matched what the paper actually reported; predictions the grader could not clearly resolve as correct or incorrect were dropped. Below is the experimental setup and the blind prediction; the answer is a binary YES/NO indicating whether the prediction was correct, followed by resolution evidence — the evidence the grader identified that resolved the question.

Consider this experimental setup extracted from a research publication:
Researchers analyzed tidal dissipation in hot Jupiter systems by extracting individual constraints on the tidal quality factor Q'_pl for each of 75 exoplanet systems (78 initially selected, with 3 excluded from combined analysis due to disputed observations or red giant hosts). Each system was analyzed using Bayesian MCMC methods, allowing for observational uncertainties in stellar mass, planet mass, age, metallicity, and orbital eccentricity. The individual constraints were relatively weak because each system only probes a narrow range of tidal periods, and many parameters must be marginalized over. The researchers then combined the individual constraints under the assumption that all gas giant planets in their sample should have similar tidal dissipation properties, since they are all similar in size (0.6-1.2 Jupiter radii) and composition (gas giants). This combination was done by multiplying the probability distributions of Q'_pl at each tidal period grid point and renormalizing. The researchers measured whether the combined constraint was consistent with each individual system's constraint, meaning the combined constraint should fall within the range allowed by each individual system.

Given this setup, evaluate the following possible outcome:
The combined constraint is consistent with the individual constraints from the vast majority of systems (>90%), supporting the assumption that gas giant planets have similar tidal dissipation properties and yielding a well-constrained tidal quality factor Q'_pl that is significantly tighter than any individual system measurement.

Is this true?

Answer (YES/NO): YES